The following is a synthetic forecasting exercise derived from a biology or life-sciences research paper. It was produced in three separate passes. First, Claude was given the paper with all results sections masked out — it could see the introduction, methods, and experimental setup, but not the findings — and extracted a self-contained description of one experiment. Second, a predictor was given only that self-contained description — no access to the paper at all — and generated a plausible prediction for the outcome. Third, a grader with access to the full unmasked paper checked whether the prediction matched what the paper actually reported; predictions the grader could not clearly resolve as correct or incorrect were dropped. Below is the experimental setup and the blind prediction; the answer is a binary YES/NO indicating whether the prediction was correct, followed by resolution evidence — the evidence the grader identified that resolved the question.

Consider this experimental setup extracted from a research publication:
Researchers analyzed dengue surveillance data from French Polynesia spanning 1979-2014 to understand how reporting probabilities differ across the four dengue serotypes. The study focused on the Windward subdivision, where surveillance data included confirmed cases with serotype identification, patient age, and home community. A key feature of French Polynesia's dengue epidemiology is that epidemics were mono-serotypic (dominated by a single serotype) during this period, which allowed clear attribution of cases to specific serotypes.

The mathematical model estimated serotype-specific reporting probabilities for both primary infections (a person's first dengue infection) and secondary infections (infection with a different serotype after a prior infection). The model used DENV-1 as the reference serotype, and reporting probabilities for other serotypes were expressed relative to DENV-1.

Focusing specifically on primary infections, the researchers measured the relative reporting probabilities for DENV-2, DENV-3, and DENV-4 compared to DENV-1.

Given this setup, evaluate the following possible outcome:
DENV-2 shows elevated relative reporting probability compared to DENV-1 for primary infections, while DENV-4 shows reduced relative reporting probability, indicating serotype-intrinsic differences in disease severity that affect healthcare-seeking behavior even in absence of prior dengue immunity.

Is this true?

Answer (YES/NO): NO